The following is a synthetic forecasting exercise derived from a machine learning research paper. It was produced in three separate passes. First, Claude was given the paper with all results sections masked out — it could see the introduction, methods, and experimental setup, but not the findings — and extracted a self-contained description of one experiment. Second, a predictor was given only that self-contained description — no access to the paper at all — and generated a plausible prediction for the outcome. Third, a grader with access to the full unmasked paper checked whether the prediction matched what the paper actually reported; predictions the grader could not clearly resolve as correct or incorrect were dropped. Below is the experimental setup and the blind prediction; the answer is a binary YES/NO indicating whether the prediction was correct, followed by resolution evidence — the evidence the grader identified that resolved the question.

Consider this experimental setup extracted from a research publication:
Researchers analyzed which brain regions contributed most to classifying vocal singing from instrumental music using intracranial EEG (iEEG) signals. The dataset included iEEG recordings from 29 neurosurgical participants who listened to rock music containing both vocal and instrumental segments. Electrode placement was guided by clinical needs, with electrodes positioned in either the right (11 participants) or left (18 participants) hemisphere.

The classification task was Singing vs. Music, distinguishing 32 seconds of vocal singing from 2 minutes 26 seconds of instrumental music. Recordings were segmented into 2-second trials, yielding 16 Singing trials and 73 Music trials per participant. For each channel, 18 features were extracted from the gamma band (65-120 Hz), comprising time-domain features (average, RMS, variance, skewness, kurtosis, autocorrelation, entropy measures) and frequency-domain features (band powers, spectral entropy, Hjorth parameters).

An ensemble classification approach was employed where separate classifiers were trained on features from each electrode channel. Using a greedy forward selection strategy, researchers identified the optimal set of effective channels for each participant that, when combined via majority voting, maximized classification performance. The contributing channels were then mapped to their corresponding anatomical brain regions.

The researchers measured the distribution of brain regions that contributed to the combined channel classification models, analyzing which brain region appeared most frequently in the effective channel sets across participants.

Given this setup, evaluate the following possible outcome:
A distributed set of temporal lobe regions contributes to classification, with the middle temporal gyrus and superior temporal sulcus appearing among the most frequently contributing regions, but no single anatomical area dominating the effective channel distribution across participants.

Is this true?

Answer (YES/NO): NO